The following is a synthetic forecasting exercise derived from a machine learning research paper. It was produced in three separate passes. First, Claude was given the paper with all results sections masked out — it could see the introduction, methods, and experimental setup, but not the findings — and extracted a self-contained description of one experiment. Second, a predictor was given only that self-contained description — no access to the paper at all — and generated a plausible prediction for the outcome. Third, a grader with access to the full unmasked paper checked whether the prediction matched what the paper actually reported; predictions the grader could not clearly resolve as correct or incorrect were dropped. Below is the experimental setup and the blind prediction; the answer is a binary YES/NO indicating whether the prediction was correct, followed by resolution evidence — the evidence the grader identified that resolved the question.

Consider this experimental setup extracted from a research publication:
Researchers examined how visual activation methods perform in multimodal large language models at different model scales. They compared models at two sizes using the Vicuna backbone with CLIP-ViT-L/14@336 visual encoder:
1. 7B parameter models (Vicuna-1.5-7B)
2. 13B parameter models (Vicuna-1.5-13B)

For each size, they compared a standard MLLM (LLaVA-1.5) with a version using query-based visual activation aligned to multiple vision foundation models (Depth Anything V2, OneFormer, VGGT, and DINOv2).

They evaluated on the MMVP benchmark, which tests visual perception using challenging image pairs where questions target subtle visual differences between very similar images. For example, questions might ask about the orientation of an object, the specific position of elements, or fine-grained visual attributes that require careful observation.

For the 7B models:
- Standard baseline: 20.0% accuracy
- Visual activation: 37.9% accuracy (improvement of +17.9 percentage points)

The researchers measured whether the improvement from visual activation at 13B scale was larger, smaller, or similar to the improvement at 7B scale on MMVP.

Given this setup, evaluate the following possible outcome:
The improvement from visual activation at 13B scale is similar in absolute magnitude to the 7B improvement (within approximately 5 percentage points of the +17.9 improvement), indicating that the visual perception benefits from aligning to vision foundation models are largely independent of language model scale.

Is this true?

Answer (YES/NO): YES